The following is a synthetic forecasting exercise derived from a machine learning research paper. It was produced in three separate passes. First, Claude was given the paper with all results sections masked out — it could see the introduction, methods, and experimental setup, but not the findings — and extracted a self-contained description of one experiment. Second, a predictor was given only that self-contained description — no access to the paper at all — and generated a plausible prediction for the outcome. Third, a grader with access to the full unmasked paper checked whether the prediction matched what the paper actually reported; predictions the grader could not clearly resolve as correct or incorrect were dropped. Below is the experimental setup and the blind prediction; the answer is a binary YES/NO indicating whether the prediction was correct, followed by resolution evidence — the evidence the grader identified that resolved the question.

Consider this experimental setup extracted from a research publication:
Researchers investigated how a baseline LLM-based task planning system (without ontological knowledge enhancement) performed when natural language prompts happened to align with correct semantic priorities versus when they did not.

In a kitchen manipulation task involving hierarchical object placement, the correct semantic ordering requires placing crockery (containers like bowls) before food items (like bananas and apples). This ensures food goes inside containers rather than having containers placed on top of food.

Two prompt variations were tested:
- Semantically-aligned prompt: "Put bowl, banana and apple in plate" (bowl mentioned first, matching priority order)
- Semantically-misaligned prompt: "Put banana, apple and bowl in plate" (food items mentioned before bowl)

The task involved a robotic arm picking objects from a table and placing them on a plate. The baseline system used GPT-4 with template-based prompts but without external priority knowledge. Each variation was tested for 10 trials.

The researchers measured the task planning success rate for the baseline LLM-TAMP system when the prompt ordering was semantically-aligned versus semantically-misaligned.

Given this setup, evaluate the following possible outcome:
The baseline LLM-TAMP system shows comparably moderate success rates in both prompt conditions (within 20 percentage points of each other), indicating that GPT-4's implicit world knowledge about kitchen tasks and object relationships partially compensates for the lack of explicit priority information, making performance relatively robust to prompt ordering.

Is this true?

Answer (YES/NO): NO